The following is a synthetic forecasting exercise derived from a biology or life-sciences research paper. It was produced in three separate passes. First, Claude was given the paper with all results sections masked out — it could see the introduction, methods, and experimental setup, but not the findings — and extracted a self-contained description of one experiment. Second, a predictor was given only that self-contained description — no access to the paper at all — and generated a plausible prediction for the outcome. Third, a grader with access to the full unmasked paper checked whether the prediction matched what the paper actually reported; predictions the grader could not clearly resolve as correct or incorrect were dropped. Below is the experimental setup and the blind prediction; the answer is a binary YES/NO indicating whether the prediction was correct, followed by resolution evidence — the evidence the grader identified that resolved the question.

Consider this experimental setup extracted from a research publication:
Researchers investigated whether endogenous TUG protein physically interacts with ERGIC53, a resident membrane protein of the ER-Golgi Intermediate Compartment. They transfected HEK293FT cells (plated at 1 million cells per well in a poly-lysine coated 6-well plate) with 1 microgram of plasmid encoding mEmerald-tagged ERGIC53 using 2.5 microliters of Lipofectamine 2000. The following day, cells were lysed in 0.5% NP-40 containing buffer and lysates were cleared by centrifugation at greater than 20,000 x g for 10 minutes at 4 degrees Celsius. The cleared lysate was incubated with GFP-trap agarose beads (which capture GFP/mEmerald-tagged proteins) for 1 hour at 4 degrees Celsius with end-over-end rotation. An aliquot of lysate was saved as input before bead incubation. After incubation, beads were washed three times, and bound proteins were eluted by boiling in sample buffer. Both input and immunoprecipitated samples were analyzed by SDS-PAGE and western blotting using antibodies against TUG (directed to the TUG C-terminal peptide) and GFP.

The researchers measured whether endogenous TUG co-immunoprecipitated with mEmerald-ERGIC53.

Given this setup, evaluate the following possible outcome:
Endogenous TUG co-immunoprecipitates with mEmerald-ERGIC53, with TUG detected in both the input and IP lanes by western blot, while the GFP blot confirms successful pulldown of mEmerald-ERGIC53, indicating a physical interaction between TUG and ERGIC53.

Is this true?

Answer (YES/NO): NO